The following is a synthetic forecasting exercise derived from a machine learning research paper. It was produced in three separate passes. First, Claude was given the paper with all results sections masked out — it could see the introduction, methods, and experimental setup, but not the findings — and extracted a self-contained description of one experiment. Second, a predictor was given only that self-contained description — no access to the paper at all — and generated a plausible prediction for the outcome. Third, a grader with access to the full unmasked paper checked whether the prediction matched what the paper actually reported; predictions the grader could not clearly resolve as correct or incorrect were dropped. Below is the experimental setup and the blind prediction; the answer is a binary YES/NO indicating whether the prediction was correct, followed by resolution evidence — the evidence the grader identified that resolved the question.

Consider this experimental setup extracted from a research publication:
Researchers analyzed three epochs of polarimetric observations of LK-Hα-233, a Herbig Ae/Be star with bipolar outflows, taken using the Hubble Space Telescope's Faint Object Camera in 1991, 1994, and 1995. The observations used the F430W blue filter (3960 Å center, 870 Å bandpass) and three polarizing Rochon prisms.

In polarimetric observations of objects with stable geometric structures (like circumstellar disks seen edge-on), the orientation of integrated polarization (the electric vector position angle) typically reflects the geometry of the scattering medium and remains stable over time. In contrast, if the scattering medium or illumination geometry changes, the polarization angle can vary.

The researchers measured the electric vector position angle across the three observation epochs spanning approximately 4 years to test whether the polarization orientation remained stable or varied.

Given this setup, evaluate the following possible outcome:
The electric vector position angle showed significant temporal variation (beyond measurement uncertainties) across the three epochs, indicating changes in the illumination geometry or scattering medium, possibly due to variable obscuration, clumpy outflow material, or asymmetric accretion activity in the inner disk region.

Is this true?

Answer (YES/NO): YES